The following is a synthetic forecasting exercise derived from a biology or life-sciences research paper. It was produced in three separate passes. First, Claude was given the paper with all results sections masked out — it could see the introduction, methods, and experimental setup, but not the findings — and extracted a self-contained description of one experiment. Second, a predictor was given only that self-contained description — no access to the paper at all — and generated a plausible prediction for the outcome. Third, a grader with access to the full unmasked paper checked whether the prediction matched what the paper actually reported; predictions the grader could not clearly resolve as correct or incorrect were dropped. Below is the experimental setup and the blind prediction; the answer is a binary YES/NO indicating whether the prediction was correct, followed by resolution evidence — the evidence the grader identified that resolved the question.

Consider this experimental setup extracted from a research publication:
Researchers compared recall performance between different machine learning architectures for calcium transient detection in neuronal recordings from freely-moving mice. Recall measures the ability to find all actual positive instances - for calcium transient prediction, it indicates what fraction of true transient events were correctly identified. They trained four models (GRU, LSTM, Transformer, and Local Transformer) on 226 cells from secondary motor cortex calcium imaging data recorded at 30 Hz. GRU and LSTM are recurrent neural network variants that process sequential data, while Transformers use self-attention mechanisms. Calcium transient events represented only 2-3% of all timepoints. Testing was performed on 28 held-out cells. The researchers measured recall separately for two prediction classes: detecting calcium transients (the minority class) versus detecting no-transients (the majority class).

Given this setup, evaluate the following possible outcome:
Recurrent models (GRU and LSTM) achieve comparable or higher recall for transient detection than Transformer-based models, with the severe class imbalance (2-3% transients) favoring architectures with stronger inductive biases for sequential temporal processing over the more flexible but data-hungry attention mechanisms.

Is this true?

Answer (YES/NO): NO